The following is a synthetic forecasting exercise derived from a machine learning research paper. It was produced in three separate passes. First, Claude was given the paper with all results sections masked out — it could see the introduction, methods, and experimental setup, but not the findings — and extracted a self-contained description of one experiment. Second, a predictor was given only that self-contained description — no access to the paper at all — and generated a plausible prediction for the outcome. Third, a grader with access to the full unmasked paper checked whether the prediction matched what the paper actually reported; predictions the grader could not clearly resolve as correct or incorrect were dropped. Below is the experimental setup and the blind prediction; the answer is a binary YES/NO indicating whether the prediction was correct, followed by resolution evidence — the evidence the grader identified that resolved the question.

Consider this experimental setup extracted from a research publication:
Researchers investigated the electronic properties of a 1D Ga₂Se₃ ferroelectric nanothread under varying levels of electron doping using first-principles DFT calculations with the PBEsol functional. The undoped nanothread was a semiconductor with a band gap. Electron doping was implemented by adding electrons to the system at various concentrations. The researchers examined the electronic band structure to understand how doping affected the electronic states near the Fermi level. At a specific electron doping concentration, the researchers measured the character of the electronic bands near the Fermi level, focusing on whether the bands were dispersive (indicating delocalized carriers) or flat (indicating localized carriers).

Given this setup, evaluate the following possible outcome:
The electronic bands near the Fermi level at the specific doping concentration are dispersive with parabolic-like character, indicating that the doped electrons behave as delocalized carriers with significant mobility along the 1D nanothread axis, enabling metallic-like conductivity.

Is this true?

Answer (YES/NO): NO